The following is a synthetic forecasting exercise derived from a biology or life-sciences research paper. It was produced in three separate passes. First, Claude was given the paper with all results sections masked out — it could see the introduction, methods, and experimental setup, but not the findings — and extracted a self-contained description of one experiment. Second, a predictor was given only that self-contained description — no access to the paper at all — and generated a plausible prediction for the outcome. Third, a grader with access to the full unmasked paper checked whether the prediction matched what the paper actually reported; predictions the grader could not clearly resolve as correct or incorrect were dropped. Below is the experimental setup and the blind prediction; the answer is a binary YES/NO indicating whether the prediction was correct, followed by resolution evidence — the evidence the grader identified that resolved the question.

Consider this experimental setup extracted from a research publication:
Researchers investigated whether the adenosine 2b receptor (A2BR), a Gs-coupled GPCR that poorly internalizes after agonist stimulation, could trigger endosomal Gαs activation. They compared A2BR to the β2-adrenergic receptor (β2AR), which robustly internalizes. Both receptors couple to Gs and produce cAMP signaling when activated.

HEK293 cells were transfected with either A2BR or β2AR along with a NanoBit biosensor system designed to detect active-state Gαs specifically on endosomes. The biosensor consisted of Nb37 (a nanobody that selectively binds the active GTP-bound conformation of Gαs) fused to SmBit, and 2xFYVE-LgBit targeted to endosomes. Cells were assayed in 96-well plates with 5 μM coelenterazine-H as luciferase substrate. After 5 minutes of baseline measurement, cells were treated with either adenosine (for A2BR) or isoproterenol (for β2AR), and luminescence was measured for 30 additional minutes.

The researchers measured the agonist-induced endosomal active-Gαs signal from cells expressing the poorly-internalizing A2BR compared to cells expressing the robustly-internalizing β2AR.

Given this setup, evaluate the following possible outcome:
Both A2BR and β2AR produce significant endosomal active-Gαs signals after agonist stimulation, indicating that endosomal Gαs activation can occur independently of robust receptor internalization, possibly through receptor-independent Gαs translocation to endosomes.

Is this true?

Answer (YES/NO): NO